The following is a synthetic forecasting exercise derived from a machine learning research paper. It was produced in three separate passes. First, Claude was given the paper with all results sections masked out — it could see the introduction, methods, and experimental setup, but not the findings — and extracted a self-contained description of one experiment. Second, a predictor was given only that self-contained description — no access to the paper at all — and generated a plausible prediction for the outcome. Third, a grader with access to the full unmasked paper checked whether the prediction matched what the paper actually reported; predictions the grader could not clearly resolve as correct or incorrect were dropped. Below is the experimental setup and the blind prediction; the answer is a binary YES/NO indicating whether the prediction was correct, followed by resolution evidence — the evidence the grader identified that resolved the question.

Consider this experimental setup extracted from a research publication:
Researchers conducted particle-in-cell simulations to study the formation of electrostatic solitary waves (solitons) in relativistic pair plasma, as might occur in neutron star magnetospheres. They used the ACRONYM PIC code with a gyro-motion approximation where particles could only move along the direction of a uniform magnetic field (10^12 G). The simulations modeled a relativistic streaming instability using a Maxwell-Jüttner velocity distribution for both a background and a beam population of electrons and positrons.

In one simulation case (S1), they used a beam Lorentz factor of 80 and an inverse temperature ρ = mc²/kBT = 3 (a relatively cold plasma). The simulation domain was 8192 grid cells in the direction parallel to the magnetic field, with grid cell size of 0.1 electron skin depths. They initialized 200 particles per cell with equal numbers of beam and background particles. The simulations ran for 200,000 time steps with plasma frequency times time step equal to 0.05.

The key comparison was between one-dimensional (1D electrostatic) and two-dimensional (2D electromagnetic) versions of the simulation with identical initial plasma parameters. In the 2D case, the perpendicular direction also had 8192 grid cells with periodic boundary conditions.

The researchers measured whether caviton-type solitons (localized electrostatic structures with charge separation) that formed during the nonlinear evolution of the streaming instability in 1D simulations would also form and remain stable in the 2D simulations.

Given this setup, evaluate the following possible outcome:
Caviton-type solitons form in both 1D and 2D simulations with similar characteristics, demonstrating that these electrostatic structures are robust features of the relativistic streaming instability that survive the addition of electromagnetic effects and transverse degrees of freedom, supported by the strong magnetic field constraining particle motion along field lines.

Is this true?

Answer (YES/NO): NO